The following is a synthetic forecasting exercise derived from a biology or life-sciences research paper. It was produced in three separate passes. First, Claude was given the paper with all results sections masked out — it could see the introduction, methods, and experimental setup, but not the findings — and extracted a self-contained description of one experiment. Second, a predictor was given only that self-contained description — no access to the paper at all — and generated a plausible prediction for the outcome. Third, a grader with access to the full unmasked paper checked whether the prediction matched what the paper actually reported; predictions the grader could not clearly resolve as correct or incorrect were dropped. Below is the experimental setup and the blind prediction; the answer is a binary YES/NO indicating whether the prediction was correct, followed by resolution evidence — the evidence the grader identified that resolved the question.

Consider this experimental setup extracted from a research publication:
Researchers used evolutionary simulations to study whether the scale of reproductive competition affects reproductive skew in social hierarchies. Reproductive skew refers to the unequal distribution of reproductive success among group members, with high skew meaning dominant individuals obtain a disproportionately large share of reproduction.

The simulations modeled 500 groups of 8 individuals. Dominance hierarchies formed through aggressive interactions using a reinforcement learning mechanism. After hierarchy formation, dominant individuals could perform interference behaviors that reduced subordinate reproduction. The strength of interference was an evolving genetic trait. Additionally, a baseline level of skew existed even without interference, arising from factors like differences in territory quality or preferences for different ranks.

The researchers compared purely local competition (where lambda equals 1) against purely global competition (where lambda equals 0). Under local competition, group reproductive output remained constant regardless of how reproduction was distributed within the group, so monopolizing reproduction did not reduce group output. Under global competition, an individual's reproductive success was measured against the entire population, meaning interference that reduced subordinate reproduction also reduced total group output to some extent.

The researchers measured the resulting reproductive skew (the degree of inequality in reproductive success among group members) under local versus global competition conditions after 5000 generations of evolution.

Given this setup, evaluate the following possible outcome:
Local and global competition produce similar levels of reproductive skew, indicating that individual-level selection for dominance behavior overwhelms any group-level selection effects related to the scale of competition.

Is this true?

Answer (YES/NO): NO